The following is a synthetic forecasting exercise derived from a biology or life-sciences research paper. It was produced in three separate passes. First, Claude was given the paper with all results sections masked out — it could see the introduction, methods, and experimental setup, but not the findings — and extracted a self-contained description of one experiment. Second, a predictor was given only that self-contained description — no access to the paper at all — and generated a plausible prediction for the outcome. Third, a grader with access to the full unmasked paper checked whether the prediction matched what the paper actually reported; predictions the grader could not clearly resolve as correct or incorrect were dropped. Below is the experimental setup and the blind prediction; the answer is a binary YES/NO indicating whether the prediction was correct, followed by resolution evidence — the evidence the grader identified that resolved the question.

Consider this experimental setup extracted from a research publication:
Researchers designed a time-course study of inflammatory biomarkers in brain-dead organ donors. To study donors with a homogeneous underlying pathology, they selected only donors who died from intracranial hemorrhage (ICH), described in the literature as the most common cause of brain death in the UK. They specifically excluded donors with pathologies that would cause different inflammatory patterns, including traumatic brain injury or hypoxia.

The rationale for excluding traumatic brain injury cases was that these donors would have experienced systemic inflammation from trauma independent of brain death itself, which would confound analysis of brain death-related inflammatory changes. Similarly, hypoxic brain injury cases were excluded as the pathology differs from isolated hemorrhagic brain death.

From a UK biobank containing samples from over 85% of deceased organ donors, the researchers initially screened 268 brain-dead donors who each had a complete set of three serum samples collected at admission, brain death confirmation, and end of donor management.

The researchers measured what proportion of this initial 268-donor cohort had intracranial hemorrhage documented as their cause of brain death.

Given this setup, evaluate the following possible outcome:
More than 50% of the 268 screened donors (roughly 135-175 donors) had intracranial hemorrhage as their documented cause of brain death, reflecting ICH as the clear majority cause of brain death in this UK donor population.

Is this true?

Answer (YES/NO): NO